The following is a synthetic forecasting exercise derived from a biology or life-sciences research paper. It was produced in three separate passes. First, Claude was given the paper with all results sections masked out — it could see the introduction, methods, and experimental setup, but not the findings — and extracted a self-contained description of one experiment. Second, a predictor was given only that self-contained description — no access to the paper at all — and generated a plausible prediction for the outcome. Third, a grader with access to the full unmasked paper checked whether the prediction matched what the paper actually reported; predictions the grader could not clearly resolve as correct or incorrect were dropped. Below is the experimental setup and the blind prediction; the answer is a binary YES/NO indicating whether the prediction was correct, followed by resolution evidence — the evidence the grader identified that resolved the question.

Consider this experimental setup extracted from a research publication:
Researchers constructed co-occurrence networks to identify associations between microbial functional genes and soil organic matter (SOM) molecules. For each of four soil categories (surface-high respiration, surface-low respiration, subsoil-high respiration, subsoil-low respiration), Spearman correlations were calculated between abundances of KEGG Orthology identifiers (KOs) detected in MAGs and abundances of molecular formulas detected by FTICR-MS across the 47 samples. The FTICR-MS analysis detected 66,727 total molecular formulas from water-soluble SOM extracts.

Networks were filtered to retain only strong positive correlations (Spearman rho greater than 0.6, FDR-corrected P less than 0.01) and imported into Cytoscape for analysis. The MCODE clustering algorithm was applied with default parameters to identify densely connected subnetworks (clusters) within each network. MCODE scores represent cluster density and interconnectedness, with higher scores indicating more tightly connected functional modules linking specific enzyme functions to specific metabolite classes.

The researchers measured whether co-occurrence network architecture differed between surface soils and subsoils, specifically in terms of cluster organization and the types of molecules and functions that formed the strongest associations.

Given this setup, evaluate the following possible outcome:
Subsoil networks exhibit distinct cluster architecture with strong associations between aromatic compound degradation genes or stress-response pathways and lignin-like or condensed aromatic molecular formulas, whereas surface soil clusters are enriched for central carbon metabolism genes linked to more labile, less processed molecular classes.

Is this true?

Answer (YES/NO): NO